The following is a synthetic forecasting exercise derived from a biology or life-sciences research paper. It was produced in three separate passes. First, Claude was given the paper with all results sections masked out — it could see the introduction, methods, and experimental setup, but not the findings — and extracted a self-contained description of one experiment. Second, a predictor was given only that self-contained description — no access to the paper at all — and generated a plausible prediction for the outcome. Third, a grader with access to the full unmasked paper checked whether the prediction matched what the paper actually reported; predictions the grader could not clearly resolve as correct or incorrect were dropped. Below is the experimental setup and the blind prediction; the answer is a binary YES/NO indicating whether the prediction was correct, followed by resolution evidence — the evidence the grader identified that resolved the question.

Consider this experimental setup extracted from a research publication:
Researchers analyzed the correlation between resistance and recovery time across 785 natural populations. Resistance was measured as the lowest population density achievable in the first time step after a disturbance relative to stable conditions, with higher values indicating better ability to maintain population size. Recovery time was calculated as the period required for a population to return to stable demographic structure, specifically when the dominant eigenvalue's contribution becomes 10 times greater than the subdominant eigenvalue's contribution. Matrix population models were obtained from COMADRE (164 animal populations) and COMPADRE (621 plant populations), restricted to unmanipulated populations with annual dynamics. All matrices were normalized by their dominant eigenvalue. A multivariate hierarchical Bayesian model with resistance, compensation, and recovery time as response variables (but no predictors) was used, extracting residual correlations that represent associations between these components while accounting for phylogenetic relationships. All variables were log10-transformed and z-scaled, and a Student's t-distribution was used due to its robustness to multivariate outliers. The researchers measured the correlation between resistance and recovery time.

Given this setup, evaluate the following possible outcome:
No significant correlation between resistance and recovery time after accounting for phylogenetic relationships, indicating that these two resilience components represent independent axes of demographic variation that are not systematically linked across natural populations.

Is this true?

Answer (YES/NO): NO